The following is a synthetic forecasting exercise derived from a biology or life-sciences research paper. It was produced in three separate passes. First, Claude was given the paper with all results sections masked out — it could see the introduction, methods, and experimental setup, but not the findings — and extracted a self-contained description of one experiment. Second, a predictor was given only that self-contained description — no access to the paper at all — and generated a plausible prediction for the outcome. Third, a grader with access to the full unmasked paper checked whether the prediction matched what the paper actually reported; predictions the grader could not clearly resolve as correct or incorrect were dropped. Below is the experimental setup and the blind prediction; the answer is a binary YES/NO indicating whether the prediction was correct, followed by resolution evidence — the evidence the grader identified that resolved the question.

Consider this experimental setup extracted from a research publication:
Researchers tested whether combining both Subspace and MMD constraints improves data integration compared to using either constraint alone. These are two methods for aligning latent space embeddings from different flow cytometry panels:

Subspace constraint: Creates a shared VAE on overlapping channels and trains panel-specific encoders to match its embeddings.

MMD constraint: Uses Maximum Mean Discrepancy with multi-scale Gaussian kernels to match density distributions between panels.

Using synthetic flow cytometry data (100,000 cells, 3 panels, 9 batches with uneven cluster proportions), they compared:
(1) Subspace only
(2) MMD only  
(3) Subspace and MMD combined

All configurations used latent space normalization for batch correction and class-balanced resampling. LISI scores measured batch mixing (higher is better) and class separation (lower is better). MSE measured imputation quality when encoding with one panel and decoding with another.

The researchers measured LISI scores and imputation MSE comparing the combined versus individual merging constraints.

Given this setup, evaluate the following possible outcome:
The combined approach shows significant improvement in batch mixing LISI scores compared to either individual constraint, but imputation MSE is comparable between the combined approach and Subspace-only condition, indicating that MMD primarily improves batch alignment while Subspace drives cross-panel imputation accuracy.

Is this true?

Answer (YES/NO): NO